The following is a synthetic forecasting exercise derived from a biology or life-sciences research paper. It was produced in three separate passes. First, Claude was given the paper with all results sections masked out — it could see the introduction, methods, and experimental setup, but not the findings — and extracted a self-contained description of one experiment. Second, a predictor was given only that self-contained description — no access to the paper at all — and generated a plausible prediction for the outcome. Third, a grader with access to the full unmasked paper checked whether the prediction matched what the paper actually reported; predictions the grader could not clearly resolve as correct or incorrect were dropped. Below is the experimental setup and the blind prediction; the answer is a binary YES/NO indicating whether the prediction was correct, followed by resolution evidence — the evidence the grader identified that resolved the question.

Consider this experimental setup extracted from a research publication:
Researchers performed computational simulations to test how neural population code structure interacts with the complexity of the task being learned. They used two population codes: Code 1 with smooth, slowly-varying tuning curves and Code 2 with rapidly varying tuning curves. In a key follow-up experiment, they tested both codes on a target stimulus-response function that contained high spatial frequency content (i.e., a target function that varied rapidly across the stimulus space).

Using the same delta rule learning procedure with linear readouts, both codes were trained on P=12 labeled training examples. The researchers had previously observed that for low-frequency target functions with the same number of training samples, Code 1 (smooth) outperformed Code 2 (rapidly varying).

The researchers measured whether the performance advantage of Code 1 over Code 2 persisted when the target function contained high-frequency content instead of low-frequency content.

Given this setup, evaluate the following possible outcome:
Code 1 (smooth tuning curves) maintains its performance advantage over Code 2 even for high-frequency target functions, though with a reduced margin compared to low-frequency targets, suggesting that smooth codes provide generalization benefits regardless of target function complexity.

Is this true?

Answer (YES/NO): NO